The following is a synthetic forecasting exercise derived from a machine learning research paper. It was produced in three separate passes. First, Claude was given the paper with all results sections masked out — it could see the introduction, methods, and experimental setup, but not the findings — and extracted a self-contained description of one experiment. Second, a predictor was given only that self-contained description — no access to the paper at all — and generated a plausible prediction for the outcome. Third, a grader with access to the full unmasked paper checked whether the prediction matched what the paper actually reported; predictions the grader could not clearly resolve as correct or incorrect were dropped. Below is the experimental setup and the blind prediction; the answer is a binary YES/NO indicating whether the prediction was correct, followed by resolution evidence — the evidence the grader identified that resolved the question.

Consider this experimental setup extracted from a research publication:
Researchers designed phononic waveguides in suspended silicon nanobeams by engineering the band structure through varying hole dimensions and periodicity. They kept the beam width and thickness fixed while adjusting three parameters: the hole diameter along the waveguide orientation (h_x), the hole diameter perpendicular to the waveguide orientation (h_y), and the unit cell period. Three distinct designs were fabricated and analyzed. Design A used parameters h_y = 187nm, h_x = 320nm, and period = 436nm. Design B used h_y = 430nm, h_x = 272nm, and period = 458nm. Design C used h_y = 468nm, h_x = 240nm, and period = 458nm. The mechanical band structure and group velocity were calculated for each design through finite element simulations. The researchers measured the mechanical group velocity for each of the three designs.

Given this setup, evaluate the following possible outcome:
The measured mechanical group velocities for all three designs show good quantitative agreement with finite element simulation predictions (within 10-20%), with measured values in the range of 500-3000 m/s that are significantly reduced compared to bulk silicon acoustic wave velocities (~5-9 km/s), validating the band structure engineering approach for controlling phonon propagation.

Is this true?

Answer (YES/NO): NO